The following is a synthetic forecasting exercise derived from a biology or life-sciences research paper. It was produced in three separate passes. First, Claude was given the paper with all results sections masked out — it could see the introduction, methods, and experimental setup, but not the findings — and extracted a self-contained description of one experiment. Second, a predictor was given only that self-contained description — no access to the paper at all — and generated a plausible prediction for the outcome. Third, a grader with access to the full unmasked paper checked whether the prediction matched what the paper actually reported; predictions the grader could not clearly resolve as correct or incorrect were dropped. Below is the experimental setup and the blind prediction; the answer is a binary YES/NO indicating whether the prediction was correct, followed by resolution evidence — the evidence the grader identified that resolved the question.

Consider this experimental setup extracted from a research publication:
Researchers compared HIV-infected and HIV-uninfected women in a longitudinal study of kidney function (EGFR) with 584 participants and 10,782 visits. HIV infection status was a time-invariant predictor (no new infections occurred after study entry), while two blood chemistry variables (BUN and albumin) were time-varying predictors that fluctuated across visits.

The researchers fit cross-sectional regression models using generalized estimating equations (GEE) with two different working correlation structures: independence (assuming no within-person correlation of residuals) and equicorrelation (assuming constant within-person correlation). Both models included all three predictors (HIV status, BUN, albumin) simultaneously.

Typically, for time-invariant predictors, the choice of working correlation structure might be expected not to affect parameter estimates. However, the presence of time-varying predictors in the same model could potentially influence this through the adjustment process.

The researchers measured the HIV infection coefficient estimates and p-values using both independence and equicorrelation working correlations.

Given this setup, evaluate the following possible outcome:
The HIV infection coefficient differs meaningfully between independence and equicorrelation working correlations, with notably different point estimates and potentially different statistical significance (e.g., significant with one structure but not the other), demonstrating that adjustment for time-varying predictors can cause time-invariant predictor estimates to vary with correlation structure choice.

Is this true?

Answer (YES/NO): YES